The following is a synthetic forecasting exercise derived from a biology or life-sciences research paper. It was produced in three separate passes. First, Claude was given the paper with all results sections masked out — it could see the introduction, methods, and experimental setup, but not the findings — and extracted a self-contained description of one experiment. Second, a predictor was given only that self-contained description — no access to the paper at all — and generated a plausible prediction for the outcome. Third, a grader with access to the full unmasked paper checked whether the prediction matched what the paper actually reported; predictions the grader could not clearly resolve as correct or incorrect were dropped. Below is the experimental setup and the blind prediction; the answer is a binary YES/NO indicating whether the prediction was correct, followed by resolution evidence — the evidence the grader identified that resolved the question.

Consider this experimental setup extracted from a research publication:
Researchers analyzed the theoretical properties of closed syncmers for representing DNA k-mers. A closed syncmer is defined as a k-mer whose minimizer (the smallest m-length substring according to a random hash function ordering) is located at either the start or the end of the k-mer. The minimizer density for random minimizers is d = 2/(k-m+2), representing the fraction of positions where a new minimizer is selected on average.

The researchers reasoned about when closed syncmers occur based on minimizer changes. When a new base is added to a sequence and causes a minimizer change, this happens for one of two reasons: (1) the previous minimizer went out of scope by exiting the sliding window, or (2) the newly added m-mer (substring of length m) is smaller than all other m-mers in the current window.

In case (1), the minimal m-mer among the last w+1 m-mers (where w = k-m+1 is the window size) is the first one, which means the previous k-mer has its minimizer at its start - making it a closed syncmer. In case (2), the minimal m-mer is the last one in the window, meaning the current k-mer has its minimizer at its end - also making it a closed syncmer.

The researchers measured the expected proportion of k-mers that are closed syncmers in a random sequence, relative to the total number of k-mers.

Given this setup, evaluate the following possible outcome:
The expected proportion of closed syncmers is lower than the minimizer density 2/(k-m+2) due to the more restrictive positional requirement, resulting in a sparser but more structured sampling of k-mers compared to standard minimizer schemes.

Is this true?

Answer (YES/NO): NO